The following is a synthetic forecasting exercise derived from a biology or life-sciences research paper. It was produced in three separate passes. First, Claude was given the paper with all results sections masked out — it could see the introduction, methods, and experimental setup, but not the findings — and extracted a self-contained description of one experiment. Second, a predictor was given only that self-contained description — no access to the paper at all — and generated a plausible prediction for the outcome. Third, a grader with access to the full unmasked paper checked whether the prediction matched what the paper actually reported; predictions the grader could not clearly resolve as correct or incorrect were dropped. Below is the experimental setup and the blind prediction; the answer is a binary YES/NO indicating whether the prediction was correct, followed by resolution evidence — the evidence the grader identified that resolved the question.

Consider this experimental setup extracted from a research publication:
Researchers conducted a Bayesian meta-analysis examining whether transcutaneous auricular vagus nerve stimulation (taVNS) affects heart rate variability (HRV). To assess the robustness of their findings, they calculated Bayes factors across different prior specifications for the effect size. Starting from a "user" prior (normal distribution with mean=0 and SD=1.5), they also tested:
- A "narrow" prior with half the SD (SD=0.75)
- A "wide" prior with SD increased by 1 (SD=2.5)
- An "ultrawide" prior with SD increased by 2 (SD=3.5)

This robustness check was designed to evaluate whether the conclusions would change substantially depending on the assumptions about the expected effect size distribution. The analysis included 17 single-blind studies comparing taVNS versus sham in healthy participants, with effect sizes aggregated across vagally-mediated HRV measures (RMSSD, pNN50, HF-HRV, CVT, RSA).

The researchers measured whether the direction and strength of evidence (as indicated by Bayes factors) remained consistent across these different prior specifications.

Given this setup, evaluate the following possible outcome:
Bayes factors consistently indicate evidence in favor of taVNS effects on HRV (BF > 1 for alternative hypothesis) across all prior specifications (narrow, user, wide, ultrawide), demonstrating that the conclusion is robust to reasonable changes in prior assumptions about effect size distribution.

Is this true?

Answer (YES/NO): NO